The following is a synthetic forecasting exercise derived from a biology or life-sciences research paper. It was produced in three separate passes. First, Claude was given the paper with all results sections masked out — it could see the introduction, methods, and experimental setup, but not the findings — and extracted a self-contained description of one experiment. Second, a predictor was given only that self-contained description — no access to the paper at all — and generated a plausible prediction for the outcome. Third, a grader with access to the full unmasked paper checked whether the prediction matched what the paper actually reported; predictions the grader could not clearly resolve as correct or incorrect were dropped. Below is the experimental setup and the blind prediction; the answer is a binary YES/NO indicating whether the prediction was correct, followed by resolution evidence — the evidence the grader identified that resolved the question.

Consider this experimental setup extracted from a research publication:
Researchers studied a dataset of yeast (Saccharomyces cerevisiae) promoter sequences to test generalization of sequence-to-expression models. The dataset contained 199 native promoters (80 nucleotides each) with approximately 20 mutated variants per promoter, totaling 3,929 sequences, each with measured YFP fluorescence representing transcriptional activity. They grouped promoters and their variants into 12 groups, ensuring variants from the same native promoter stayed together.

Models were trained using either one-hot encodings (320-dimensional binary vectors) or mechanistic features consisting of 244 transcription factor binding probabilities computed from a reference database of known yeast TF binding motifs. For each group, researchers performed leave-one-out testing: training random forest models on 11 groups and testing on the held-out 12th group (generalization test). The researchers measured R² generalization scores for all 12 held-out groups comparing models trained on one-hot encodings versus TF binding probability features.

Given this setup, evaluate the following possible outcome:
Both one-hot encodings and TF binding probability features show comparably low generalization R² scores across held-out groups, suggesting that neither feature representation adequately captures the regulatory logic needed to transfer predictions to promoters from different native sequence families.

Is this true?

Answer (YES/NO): NO